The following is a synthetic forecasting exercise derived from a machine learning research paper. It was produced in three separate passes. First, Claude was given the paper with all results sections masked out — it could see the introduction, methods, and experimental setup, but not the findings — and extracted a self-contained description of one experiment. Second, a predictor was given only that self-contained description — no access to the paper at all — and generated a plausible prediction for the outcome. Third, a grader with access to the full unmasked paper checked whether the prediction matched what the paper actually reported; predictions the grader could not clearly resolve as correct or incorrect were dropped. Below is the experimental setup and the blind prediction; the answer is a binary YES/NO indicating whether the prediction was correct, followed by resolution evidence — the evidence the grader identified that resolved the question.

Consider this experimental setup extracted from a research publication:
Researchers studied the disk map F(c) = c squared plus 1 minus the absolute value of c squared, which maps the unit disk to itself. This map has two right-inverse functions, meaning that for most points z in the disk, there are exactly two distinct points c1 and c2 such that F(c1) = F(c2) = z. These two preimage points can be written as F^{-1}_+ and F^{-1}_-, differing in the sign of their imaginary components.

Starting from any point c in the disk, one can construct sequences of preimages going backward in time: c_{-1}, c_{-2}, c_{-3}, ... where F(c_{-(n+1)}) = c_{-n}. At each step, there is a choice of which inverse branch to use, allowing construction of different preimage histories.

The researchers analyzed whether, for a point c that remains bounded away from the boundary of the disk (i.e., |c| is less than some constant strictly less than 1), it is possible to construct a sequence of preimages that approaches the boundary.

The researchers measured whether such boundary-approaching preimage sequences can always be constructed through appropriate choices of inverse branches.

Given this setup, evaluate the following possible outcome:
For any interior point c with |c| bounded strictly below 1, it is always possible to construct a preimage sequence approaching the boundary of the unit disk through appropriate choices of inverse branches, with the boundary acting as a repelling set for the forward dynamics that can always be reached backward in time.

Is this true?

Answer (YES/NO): NO